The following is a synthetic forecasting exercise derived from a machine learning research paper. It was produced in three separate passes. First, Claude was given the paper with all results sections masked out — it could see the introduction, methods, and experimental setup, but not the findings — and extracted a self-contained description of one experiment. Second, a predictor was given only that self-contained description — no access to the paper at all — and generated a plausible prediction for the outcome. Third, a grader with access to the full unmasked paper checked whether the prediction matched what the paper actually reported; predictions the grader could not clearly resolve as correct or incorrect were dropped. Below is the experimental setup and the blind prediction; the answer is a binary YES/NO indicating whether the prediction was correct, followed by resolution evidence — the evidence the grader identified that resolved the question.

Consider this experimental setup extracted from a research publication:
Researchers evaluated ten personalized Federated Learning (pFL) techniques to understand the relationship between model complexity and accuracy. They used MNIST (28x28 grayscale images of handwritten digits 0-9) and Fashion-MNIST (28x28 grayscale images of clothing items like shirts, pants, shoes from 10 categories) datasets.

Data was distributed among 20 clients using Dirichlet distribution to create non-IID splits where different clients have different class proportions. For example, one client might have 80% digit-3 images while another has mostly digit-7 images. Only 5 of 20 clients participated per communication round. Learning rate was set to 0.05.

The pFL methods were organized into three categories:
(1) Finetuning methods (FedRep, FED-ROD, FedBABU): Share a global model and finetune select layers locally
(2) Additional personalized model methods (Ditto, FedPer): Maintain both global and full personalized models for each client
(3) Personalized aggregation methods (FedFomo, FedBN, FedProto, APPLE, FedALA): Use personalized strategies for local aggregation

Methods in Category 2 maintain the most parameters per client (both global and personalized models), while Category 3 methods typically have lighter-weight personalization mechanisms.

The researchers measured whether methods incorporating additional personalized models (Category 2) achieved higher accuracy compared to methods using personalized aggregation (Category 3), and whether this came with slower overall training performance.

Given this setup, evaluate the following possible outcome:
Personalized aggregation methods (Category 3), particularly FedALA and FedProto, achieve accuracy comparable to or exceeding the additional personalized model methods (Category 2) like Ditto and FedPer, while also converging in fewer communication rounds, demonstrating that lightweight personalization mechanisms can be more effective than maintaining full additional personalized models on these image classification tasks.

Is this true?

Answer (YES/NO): NO